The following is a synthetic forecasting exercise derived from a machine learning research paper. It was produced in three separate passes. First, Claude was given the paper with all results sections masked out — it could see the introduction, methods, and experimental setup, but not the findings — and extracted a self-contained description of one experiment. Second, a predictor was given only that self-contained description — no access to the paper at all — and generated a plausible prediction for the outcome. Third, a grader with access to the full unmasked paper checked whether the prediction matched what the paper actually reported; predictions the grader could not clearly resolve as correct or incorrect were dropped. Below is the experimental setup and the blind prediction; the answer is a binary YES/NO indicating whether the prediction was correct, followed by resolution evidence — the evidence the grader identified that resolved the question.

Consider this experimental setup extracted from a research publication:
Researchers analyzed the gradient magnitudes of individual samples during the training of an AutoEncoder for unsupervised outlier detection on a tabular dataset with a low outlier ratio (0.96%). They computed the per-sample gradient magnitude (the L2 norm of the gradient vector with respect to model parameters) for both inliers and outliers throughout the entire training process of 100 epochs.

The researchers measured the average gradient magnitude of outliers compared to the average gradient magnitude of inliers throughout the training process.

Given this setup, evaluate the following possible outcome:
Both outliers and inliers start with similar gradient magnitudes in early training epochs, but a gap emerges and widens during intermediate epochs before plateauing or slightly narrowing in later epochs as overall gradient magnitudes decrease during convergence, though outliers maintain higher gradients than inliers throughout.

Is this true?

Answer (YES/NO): NO